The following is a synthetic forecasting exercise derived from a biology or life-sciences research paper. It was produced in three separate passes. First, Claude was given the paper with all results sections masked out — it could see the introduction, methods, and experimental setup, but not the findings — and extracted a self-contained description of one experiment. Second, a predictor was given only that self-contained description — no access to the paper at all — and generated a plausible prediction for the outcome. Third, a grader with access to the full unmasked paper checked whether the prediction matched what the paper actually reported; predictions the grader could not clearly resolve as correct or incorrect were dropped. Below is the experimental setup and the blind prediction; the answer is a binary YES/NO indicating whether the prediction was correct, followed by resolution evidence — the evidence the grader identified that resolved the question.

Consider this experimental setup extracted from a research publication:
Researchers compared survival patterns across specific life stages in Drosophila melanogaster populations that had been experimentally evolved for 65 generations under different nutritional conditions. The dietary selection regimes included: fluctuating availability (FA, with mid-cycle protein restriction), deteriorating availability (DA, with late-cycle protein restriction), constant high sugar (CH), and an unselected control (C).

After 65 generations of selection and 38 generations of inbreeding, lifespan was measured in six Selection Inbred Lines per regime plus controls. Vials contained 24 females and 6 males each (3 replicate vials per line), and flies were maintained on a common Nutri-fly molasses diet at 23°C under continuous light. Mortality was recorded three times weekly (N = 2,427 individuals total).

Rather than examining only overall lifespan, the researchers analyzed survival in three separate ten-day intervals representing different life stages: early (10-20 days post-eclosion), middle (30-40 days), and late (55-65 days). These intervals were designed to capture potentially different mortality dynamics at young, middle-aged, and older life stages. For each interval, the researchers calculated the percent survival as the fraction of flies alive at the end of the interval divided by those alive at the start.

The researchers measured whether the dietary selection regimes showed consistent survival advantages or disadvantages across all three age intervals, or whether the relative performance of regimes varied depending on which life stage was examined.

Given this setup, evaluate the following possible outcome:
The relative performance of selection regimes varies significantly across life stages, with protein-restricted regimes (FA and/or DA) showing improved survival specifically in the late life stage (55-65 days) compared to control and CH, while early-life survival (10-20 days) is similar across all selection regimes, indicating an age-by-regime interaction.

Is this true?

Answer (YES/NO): NO